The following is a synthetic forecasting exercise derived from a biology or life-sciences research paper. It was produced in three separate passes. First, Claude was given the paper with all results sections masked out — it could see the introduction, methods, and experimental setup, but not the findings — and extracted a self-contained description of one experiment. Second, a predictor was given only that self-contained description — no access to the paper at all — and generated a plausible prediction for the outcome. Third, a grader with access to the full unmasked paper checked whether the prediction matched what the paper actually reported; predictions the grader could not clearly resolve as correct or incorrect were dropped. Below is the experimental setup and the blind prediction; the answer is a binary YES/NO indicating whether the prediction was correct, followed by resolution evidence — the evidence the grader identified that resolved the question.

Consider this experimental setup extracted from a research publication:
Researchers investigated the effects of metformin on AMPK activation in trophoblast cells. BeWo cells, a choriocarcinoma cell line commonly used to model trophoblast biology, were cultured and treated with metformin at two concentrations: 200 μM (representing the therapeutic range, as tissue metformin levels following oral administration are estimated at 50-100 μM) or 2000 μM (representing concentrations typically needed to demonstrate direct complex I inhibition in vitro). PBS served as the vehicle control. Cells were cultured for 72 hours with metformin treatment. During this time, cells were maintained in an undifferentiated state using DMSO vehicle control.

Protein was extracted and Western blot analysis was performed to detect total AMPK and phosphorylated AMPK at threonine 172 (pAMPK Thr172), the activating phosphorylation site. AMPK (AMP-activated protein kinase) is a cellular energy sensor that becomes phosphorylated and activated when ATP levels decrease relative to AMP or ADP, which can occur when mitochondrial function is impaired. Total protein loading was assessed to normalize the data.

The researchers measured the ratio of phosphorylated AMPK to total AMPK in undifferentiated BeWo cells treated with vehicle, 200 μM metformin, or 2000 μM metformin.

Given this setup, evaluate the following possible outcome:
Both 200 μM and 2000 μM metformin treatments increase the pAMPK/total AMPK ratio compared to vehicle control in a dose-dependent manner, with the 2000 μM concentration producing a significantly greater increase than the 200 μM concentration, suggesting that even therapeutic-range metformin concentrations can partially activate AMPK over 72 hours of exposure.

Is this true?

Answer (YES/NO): NO